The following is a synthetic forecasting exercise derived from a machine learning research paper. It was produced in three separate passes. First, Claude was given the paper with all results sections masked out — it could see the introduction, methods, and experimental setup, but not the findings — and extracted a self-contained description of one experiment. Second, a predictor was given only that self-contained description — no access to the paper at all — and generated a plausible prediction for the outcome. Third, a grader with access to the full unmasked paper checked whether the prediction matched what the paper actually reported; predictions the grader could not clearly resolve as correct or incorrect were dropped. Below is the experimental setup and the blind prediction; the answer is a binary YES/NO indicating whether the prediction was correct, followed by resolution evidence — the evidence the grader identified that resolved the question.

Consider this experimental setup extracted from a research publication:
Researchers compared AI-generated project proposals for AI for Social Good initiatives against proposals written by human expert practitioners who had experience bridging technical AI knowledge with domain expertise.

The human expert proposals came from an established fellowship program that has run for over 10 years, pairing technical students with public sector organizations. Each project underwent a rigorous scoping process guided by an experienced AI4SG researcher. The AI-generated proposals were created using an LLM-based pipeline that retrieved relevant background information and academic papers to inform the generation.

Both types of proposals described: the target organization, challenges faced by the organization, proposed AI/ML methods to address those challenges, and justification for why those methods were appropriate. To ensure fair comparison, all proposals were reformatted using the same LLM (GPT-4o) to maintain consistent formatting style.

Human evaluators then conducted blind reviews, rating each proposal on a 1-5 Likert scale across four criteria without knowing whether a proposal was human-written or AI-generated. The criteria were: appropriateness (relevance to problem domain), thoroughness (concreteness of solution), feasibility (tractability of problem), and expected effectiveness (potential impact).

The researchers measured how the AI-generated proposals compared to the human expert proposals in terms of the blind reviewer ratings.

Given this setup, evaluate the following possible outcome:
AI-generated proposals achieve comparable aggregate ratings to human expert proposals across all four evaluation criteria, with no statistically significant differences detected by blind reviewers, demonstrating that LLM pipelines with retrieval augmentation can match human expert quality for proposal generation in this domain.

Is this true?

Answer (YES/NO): NO